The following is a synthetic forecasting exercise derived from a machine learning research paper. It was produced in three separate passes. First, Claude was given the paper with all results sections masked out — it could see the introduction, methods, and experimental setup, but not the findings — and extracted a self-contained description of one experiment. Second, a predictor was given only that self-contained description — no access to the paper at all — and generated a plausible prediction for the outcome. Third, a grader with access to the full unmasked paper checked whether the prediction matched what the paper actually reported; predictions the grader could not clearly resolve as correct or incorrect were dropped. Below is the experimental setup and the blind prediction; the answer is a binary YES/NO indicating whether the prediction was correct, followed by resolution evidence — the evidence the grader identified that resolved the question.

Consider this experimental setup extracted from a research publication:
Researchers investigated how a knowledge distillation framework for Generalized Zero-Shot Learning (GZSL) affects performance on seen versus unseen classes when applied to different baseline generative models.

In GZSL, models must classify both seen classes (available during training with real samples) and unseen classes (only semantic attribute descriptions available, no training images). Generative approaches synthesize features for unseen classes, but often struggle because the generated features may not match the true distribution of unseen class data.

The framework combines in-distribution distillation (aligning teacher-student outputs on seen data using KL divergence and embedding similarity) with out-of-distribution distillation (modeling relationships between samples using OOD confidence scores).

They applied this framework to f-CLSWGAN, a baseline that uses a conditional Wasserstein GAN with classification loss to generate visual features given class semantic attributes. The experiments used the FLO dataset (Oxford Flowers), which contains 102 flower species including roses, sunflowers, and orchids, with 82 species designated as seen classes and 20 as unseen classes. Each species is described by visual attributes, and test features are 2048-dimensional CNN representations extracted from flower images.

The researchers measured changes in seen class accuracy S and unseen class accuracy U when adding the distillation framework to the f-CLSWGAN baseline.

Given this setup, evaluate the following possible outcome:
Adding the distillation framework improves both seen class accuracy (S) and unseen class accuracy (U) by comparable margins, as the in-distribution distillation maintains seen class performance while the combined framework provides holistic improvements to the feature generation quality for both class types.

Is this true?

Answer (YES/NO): NO